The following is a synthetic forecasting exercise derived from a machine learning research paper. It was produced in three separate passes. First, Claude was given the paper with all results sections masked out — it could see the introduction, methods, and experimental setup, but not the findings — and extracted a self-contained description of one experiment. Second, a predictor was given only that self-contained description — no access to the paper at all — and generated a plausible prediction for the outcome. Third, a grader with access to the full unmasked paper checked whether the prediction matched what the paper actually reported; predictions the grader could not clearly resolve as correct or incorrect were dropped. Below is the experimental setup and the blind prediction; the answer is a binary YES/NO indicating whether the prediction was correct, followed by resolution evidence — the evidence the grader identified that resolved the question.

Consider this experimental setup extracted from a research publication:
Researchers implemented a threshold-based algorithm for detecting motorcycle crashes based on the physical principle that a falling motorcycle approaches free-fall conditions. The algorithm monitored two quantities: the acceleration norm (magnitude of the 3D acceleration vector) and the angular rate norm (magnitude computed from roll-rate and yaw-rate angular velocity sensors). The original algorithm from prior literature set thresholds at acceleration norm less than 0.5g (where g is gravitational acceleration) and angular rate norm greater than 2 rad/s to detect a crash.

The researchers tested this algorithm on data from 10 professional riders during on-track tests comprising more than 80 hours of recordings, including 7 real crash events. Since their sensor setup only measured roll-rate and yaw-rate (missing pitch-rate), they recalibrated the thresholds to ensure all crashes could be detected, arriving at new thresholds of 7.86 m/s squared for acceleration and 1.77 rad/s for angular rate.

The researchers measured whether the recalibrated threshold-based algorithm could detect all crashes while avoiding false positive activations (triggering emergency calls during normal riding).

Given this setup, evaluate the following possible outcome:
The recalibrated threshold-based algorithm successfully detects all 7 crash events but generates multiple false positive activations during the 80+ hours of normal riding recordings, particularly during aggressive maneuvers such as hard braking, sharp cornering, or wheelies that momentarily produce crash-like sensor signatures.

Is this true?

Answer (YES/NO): YES